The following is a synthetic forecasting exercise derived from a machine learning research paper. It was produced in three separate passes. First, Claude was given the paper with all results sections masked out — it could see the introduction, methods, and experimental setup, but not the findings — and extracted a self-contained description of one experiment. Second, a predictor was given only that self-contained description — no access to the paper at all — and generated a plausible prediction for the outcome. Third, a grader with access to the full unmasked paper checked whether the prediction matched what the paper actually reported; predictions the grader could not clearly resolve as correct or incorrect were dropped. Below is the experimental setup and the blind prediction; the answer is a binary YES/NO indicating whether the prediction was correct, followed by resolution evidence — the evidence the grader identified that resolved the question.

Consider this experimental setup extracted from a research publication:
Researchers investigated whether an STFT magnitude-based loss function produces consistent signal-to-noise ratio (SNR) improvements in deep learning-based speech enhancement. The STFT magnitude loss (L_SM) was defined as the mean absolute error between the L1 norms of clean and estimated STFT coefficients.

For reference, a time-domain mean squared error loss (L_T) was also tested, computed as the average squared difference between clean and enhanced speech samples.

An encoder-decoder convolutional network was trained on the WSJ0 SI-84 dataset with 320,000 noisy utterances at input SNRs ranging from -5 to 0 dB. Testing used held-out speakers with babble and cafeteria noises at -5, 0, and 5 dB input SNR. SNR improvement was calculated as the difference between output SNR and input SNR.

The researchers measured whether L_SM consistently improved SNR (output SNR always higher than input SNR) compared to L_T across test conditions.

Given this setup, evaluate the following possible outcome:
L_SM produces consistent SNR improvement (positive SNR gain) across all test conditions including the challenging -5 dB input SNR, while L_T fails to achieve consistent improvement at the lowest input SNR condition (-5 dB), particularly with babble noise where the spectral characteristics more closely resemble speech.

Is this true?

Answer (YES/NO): NO